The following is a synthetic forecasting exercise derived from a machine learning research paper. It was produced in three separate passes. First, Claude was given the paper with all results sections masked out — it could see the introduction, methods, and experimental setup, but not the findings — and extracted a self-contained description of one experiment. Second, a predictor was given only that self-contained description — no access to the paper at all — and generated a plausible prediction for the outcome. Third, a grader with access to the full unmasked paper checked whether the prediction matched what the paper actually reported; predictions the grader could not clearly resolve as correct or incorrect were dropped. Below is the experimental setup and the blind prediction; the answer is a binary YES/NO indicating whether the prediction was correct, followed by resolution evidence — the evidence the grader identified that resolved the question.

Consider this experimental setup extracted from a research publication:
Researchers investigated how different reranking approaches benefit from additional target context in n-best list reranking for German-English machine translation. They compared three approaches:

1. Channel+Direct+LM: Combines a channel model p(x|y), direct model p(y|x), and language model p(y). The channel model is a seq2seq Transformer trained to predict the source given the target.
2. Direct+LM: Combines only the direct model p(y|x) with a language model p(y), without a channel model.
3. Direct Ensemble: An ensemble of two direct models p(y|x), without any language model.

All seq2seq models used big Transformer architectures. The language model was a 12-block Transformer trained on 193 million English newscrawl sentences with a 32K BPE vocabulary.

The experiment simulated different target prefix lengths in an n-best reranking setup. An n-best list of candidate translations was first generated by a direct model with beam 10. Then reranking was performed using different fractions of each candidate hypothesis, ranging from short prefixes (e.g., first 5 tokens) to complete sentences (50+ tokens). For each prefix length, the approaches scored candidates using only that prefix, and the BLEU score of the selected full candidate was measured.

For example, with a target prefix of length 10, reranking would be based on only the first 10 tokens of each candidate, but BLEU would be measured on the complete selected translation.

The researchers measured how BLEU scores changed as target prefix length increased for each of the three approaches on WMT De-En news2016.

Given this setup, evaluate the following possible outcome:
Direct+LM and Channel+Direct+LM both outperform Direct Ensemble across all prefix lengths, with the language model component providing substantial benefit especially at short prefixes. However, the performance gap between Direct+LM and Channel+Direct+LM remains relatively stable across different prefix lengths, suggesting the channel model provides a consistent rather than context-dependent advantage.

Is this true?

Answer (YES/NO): NO